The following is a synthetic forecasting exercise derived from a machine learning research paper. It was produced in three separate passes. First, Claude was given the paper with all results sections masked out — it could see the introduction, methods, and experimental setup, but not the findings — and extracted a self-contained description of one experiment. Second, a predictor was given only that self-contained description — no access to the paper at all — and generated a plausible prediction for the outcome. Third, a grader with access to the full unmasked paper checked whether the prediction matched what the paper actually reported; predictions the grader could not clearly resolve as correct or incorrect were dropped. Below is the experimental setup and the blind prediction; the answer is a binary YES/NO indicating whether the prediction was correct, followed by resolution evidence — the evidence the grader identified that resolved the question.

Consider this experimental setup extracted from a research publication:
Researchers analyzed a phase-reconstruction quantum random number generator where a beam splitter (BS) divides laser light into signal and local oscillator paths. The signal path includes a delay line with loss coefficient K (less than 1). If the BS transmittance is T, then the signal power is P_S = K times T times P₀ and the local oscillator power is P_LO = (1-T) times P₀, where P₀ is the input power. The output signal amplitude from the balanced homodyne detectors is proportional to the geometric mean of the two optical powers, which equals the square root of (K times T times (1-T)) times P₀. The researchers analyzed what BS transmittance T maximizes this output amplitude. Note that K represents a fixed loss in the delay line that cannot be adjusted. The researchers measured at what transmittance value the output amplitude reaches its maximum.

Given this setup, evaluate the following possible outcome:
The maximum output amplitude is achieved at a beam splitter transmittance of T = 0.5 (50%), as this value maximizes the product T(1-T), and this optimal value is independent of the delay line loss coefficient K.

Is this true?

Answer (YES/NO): YES